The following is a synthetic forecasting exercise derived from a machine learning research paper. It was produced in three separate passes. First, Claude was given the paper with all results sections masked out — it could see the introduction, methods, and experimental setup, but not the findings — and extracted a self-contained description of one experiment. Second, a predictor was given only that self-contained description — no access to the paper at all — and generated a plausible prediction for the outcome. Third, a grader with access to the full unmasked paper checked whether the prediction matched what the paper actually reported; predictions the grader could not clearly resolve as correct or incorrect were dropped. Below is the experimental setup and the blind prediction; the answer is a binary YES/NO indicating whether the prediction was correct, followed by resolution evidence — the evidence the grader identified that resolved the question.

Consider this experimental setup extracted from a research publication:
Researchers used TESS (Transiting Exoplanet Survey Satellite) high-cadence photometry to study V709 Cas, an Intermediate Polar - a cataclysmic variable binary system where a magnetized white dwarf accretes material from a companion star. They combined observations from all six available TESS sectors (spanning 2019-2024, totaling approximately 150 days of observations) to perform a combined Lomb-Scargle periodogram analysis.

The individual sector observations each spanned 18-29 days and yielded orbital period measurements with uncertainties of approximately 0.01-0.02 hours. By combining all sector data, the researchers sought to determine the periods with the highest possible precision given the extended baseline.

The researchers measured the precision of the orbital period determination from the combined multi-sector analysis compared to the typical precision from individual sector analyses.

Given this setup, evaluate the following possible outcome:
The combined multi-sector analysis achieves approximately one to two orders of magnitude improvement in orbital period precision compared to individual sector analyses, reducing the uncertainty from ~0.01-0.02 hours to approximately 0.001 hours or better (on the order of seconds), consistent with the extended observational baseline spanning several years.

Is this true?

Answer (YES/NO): YES